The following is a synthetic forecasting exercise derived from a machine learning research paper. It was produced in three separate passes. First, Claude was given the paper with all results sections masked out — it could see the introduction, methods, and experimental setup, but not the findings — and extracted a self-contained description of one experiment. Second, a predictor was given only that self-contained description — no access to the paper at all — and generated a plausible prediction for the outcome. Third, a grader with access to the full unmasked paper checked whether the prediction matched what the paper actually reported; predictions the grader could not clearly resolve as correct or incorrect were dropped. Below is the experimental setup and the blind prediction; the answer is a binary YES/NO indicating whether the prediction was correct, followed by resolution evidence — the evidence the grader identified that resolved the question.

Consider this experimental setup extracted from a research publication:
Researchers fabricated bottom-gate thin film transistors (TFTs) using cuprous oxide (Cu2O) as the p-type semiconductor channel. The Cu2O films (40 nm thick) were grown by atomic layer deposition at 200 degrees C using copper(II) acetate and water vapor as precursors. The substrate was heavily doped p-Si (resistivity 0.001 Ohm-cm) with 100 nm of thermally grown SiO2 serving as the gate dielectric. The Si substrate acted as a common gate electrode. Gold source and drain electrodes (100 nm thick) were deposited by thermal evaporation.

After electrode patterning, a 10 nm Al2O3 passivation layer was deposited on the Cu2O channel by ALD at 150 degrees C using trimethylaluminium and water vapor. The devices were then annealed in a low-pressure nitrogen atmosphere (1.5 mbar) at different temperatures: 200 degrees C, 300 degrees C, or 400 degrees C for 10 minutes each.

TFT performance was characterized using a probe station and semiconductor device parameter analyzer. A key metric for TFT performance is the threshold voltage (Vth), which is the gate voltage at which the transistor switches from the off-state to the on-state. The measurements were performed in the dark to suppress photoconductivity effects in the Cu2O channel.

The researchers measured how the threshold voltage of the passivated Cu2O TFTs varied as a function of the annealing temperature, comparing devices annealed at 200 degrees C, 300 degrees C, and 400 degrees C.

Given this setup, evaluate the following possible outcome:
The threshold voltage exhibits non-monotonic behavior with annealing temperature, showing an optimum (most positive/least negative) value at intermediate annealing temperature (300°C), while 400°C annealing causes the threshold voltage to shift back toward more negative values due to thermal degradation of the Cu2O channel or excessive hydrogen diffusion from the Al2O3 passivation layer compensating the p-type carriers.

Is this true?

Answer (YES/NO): NO